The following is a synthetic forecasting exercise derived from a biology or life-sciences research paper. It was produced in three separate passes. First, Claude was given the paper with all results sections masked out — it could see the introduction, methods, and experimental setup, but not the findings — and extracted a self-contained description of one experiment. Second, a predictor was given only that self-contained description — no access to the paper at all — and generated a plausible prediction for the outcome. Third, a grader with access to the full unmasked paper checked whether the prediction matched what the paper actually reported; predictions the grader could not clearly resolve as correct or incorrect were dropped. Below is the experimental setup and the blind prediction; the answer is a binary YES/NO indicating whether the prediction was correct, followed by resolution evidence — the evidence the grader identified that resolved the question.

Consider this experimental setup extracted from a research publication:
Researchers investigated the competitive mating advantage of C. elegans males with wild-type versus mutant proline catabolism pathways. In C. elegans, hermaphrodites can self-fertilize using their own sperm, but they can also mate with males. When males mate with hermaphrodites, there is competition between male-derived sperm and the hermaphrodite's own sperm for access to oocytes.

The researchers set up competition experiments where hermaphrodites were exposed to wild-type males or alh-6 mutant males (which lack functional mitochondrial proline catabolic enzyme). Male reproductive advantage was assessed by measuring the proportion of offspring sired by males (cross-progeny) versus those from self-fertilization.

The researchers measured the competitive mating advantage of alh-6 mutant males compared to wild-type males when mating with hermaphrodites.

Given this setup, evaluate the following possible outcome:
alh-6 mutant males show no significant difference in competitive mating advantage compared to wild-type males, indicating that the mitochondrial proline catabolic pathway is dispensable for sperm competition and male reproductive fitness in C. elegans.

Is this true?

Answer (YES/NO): NO